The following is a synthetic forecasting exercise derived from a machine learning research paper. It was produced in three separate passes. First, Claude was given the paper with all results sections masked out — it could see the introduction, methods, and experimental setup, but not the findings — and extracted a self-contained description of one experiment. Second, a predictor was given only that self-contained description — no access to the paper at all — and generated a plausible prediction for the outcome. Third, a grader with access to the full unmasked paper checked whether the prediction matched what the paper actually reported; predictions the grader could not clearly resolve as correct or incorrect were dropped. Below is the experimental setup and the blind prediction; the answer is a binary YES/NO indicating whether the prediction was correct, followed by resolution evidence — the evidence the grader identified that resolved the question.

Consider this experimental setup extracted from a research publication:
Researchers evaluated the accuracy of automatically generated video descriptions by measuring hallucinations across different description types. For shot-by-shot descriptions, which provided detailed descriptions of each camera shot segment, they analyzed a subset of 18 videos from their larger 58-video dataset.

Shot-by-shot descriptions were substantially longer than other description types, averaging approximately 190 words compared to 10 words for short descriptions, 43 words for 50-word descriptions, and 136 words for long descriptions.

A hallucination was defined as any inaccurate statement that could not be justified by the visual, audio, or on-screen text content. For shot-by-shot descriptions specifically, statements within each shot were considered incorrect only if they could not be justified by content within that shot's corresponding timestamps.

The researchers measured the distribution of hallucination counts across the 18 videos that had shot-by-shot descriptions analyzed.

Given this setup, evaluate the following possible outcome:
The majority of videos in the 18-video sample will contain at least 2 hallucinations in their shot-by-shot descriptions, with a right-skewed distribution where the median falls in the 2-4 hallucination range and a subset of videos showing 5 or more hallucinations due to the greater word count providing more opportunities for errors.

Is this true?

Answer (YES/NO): NO